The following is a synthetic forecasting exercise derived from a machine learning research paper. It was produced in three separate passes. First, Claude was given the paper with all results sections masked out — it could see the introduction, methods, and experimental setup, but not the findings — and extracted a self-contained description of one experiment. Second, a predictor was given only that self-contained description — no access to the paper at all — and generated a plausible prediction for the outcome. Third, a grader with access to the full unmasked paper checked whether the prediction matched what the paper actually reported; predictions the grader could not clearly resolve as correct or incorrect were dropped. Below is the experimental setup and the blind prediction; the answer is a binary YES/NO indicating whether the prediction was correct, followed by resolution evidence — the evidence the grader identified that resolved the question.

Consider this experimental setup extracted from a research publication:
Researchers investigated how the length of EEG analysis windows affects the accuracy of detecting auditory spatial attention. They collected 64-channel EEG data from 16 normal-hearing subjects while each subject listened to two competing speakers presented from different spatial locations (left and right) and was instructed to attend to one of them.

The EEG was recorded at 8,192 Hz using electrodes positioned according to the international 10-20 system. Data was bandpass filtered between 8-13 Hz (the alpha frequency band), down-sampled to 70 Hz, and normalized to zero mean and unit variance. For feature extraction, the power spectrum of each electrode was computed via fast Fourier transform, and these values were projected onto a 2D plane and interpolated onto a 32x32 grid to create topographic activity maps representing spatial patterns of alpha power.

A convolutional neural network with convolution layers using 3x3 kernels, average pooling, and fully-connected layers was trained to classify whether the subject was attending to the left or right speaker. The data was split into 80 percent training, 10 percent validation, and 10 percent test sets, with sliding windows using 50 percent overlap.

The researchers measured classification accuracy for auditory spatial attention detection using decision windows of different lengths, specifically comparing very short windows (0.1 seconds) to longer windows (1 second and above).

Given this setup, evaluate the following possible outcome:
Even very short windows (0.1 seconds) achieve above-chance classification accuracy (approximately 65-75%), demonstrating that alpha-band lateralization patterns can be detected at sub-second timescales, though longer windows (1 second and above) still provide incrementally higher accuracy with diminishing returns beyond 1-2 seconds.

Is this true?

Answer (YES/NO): NO